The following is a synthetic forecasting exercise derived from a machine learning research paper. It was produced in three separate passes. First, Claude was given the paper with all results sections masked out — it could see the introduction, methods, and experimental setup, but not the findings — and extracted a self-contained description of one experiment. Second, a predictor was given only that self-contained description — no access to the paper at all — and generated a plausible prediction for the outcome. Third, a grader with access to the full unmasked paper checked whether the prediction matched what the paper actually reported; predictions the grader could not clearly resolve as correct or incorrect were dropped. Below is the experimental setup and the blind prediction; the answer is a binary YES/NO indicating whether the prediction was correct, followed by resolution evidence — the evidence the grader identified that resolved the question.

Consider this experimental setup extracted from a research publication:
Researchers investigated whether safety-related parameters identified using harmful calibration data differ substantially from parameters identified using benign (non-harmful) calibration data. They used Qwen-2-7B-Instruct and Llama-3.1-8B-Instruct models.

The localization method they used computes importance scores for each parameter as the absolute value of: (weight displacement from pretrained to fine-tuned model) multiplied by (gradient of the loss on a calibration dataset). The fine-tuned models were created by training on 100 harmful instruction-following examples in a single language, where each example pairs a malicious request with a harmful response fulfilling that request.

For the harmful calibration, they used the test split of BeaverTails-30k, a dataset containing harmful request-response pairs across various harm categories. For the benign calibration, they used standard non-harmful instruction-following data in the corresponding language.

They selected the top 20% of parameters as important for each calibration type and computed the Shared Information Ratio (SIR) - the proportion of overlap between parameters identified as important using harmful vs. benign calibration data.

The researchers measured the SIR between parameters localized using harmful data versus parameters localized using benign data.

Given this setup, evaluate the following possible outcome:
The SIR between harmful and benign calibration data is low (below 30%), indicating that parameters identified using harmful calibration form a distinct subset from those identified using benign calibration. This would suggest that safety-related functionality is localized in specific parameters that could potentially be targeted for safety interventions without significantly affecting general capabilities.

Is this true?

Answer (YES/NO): NO